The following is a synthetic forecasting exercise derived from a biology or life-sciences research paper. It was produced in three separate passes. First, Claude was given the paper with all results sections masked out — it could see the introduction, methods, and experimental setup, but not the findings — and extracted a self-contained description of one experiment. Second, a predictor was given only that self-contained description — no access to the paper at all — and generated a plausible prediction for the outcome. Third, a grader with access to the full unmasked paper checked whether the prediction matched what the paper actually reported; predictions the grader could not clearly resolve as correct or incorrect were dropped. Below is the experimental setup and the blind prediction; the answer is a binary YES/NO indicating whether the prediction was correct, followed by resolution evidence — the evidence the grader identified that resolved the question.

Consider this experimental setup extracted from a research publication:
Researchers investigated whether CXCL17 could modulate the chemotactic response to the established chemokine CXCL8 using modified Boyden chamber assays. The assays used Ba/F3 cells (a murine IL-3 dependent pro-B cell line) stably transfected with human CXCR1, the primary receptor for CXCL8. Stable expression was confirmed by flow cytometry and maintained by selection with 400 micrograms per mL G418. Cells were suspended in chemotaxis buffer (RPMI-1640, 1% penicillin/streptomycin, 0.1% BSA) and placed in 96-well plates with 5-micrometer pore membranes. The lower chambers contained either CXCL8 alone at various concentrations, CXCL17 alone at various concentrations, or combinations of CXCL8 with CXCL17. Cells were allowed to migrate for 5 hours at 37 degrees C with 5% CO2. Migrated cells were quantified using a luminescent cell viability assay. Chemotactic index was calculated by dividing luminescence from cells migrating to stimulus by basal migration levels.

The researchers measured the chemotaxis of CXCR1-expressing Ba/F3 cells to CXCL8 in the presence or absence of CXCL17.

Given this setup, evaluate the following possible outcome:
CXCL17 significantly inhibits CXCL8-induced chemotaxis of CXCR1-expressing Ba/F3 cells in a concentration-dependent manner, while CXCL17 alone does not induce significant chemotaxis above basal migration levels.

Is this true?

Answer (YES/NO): YES